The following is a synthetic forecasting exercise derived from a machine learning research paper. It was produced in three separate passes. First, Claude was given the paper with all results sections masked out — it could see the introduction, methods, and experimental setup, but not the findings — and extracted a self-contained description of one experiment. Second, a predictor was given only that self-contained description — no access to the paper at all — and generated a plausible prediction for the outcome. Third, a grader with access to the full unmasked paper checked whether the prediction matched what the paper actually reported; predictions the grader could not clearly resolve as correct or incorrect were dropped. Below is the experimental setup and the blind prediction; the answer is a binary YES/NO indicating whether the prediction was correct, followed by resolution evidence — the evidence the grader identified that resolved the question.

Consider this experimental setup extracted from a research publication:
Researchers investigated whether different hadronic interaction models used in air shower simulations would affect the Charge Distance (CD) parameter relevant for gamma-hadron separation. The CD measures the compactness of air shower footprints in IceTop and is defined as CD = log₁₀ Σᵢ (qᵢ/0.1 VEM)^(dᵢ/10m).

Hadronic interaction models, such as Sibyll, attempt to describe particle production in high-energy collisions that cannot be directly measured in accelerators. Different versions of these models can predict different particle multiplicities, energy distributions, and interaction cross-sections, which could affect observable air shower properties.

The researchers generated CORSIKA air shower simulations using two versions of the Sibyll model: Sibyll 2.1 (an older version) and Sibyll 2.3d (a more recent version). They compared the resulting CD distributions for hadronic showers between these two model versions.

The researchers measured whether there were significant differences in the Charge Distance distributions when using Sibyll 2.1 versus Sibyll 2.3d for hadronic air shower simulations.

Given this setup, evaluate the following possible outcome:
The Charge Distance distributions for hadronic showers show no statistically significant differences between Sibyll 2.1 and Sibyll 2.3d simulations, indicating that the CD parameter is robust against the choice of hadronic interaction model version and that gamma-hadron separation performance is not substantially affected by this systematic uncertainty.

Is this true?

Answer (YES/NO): YES